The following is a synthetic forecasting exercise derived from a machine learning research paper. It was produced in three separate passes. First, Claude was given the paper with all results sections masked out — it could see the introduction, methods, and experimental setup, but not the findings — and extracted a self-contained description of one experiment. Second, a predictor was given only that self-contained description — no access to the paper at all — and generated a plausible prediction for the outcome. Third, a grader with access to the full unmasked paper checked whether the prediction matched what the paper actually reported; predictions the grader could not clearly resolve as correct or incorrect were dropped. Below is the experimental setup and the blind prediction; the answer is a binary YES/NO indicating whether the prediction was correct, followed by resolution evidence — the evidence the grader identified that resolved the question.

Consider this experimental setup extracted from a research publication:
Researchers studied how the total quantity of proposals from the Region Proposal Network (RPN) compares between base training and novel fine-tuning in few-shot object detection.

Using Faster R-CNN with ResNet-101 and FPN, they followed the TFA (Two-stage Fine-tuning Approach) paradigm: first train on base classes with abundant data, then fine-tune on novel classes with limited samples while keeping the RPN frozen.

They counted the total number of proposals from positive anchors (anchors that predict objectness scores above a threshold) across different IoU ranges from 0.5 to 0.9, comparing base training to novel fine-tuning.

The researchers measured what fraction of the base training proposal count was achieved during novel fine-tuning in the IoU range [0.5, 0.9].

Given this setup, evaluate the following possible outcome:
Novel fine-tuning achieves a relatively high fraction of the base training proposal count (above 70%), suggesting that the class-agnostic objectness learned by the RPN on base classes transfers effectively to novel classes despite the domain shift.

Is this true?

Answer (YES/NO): NO